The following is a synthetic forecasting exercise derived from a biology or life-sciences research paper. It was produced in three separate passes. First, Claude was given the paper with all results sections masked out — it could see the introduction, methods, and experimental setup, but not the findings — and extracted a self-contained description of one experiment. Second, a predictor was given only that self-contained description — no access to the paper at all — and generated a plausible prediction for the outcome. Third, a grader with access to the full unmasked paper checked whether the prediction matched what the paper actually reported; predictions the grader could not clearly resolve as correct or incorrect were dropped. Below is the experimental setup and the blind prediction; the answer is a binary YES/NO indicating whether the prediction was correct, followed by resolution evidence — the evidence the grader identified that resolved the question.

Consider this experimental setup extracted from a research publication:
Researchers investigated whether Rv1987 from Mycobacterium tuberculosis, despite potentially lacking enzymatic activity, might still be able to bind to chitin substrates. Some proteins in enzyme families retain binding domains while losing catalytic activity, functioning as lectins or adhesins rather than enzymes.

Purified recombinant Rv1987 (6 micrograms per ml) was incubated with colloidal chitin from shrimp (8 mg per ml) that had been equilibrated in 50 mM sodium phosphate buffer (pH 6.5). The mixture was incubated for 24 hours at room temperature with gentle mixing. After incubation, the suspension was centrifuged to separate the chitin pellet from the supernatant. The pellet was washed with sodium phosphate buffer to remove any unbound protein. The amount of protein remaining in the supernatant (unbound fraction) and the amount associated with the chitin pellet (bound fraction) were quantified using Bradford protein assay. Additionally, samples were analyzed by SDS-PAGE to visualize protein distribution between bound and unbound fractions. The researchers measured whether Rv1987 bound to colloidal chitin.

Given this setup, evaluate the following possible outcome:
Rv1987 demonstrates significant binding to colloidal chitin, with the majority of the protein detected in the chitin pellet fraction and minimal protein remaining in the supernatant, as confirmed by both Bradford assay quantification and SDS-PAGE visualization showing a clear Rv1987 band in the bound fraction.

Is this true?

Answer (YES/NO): YES